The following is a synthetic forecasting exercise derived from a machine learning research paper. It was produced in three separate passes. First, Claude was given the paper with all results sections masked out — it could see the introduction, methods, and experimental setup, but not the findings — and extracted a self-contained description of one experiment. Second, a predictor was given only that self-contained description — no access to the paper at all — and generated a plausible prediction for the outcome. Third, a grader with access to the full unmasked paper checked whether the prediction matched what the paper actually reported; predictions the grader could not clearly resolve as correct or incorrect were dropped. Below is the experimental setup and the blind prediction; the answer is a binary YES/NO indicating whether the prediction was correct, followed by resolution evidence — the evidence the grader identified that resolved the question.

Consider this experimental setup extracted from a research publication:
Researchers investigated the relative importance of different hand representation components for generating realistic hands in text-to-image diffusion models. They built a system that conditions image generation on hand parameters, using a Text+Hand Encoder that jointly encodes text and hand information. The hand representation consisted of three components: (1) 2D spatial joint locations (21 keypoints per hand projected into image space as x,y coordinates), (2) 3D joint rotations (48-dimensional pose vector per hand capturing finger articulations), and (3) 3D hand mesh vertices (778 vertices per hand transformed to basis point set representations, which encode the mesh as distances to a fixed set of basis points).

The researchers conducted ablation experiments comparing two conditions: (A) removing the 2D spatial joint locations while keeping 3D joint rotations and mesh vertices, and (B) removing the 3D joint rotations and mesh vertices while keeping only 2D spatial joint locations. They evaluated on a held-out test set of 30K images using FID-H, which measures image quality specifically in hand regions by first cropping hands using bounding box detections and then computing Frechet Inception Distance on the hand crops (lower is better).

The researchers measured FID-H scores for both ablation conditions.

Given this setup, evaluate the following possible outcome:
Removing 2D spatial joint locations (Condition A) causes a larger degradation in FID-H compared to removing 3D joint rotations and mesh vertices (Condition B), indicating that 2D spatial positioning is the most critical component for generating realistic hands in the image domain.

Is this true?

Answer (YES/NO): YES